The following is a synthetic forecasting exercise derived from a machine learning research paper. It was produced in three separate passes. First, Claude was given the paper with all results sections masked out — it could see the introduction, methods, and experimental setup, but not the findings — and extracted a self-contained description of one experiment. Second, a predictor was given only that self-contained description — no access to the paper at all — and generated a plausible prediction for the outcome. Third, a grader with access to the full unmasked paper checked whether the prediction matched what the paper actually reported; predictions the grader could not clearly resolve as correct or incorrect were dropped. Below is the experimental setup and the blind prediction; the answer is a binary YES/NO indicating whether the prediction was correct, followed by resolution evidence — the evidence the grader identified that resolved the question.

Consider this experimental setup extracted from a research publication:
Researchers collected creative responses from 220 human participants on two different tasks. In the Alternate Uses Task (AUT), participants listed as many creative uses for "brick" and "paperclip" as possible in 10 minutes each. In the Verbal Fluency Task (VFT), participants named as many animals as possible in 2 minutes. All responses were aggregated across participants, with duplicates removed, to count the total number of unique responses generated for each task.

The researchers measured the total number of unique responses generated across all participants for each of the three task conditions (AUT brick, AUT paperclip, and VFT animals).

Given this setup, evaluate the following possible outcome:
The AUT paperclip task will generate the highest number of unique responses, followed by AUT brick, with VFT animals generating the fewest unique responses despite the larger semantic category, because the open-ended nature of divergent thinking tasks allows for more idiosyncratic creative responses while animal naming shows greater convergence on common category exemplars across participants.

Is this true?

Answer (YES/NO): YES